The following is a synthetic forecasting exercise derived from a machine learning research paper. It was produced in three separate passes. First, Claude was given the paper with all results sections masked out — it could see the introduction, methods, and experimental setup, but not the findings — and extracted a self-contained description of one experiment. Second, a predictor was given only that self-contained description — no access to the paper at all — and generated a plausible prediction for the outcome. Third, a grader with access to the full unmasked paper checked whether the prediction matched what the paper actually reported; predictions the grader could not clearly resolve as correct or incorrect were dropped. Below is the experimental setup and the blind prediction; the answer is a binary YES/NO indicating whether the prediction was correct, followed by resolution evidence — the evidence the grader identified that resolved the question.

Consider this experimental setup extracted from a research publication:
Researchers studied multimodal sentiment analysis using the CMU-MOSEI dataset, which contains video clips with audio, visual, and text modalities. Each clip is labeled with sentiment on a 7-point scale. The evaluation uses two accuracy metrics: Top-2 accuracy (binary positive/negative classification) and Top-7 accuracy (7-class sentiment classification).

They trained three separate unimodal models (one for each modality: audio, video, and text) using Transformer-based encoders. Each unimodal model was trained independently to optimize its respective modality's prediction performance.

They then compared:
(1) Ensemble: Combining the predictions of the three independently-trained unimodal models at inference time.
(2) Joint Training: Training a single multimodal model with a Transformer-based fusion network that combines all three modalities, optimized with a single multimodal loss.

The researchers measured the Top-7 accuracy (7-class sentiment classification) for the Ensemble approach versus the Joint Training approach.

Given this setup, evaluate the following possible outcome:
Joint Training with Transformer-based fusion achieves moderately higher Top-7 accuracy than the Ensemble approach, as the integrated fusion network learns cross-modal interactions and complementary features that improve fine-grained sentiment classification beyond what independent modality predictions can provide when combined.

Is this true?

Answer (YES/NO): YES